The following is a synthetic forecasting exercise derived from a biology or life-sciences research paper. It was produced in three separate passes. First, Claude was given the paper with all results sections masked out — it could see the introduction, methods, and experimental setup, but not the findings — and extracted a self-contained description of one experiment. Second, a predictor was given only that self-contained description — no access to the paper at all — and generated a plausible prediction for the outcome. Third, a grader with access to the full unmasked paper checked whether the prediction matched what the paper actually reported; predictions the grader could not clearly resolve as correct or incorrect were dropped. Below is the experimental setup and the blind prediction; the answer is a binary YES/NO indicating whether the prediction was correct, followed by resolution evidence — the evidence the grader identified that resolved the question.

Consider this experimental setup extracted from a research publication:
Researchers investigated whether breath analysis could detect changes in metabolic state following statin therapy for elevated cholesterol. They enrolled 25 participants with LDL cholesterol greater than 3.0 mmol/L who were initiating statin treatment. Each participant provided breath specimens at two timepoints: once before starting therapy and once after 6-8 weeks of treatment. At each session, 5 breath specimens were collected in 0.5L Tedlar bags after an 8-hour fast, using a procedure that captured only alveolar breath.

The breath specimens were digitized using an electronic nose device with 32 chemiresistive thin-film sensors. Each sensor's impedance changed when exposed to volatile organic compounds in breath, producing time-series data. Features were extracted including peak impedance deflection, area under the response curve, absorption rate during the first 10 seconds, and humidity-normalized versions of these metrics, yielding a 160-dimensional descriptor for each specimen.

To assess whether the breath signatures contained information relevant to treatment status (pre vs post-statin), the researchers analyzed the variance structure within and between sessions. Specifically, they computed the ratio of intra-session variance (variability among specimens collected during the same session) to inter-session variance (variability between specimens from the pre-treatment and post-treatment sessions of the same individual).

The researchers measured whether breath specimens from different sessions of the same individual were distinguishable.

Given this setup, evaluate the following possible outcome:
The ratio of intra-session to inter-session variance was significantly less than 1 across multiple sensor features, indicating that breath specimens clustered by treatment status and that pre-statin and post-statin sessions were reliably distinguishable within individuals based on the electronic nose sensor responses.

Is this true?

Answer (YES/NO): YES